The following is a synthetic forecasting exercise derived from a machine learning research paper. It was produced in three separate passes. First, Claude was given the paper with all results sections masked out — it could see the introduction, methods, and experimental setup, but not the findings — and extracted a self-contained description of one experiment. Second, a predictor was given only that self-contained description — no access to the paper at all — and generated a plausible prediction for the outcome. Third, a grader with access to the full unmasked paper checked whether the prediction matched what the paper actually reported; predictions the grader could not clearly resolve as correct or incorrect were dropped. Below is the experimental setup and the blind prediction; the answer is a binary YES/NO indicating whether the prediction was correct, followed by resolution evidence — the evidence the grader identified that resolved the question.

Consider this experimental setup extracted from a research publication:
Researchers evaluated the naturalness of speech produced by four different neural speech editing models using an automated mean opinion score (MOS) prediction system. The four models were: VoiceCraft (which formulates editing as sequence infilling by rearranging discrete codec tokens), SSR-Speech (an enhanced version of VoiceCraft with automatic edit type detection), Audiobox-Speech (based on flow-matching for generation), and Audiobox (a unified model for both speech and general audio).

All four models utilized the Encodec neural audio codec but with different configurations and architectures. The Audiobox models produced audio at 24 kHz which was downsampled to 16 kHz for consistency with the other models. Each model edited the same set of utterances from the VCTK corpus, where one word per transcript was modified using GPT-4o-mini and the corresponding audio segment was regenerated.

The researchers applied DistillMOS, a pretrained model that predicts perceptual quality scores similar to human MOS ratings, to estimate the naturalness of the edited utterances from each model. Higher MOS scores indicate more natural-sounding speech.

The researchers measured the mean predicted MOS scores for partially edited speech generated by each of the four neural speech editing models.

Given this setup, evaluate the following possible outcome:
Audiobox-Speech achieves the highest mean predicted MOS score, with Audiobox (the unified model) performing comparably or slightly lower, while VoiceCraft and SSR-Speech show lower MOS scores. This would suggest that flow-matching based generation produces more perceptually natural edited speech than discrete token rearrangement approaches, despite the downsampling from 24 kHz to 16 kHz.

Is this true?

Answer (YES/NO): YES